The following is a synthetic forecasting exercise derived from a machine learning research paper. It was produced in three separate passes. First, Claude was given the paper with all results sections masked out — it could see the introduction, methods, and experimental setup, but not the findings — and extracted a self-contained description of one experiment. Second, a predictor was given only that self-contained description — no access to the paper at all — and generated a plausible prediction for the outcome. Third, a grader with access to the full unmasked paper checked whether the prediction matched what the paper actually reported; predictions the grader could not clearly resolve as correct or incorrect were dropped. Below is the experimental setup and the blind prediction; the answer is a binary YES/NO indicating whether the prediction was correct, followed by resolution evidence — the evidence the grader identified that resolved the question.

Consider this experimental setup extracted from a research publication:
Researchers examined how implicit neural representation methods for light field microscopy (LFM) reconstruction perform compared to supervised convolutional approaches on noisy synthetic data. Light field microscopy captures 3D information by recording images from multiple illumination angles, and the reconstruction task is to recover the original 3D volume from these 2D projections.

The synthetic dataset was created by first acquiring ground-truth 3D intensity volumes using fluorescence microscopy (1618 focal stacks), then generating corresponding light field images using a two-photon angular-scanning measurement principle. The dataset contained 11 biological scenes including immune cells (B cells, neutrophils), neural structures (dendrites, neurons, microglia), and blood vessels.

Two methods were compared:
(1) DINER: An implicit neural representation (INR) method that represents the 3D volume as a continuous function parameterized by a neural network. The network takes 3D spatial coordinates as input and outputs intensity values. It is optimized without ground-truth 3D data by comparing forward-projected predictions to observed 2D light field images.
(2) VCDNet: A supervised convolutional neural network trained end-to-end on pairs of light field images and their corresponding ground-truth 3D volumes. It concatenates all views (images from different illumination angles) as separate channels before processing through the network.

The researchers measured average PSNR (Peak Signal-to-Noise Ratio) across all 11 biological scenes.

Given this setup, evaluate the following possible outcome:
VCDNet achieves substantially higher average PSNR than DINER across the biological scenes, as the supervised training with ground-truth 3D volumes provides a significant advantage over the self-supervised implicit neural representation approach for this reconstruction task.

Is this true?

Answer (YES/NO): YES